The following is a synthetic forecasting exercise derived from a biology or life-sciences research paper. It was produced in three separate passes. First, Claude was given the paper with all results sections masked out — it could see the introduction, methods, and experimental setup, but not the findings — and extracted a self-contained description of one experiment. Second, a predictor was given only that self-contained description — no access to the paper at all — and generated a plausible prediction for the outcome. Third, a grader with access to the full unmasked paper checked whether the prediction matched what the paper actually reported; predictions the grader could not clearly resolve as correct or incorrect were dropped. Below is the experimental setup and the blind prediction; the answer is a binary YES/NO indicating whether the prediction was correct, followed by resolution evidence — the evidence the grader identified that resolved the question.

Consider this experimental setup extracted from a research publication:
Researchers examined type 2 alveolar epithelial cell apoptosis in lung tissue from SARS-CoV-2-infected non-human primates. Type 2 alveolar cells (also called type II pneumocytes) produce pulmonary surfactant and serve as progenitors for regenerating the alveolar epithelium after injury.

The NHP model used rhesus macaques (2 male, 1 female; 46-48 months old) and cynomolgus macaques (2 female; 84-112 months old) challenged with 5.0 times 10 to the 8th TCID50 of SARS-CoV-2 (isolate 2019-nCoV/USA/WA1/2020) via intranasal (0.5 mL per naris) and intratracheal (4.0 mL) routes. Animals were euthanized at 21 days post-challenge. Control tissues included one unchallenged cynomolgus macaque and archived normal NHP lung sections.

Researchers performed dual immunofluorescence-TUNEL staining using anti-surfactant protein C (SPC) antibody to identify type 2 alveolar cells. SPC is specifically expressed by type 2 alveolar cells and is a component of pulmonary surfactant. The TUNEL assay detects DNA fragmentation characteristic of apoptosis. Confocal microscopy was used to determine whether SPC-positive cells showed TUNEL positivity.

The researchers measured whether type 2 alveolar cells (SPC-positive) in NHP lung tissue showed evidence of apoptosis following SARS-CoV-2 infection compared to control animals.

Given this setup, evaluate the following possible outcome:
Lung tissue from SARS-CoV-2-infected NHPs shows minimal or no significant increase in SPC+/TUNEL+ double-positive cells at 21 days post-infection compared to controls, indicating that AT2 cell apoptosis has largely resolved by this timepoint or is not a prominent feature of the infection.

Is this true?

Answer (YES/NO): NO